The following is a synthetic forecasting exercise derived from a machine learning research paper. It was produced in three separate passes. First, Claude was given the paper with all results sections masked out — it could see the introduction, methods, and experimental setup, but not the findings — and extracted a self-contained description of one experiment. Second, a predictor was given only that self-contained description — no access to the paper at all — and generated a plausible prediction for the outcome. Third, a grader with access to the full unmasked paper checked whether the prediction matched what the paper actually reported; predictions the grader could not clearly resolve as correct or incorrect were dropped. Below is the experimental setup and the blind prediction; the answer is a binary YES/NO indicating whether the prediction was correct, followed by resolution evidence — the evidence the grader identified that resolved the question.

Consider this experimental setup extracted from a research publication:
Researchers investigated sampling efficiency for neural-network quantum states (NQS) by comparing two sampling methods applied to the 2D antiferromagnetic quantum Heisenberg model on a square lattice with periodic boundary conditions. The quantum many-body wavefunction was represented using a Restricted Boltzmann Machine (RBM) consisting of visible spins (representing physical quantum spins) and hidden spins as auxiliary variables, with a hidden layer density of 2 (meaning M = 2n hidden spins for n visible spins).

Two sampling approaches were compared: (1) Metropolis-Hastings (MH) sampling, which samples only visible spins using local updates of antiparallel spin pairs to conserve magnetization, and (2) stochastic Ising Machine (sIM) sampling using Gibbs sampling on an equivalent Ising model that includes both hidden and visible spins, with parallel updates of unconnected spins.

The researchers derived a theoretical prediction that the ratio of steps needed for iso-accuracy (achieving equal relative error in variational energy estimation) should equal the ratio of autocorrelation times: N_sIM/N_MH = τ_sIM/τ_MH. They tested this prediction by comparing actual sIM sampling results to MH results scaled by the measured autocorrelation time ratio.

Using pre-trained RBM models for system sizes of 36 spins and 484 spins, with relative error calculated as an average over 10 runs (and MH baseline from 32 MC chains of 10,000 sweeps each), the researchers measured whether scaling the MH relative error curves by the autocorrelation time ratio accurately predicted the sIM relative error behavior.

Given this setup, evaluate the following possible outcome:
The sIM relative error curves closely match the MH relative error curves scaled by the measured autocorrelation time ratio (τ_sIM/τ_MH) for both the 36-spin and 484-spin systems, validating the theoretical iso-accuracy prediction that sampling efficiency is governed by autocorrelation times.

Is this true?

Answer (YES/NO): YES